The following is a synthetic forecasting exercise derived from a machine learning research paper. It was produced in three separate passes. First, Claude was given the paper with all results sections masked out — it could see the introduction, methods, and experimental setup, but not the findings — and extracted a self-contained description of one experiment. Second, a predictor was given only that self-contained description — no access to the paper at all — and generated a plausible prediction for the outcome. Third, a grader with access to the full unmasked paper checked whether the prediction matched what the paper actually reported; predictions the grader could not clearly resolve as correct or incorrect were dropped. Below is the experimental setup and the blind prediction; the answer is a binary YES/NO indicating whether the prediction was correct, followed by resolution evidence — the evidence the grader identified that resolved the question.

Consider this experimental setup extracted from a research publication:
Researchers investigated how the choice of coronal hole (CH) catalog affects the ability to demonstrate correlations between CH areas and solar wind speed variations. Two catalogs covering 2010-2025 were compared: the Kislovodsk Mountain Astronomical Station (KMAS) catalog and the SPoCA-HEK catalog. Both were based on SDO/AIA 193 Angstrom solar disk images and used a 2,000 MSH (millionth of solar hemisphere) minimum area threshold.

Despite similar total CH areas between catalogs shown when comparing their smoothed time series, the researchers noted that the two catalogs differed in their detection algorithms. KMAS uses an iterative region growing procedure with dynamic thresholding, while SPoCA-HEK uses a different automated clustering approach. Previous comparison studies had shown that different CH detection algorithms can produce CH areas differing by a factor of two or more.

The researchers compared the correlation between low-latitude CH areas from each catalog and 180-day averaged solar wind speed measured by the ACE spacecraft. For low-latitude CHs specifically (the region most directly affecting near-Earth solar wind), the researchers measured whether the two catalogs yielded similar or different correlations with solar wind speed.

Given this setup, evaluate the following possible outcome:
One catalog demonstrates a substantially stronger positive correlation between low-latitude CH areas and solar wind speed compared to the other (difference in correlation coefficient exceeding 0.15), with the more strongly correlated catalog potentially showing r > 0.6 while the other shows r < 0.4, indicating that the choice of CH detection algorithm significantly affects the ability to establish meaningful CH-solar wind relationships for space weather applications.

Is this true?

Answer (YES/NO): YES